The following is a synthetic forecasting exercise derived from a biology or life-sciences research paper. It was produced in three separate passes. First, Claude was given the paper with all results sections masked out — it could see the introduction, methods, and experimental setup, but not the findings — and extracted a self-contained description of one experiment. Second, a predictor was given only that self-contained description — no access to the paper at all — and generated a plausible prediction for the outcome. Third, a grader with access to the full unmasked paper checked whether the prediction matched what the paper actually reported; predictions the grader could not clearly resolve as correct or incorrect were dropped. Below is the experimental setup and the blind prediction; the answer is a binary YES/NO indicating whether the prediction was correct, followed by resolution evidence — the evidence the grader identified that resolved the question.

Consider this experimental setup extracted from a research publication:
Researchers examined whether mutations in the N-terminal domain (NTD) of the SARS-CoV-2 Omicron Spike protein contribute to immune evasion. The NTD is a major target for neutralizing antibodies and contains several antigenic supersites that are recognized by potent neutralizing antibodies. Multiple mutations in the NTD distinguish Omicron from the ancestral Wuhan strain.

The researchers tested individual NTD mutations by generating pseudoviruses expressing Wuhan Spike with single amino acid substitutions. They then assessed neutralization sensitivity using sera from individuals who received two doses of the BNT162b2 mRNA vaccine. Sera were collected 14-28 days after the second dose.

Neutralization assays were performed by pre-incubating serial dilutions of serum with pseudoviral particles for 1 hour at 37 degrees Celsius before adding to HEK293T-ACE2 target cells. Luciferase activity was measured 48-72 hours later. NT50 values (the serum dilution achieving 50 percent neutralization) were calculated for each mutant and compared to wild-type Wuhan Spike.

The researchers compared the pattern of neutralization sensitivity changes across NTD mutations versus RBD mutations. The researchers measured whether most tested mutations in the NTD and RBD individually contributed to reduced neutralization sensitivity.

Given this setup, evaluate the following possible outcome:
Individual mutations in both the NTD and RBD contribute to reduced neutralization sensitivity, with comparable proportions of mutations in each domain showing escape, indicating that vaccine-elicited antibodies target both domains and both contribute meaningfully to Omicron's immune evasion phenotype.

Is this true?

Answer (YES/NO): YES